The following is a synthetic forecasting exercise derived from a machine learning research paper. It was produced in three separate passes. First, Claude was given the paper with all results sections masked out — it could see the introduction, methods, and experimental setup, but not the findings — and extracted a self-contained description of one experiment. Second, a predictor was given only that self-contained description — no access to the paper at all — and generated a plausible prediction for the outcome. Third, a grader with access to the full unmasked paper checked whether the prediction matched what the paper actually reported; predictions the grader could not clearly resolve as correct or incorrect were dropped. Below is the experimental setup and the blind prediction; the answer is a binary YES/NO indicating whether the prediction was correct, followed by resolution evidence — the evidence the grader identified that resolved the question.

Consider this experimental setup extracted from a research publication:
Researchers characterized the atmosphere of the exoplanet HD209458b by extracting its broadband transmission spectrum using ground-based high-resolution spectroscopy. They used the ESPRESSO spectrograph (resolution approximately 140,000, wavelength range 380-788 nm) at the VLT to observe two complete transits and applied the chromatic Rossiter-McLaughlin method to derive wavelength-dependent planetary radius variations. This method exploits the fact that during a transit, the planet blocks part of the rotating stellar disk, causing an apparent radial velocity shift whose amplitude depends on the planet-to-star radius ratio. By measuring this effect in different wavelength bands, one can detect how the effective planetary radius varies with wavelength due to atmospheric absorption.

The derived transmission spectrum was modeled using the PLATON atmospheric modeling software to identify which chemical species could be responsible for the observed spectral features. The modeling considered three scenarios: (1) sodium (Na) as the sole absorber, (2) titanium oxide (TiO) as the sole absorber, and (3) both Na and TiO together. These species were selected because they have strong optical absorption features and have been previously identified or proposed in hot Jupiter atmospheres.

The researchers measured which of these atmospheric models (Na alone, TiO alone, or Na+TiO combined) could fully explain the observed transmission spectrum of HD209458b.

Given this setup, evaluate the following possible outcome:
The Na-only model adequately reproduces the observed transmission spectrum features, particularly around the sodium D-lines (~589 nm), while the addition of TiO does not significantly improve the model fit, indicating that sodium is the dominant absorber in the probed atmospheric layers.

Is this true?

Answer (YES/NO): NO